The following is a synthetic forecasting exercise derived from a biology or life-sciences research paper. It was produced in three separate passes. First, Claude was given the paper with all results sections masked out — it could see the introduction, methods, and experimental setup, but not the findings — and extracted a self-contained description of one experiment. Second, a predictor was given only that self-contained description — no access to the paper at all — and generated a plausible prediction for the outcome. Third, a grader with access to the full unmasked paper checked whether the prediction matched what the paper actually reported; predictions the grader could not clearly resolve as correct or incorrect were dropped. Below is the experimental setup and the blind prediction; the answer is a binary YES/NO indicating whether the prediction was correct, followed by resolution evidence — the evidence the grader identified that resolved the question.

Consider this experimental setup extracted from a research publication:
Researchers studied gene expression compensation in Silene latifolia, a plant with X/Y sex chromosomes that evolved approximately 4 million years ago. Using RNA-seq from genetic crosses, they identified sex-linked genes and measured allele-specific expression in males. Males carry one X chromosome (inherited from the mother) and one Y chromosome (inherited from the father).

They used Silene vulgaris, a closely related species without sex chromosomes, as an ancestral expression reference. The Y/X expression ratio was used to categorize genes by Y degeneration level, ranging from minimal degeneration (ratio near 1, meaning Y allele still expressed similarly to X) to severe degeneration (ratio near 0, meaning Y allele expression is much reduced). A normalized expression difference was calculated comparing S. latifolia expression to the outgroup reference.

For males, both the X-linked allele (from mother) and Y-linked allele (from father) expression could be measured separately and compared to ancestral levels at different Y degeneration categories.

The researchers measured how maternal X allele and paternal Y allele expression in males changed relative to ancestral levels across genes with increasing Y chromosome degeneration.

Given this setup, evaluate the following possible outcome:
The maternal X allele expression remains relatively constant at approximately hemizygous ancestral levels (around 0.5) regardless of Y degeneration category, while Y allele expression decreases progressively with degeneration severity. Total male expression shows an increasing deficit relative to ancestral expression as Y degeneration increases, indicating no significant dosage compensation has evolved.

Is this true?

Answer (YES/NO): NO